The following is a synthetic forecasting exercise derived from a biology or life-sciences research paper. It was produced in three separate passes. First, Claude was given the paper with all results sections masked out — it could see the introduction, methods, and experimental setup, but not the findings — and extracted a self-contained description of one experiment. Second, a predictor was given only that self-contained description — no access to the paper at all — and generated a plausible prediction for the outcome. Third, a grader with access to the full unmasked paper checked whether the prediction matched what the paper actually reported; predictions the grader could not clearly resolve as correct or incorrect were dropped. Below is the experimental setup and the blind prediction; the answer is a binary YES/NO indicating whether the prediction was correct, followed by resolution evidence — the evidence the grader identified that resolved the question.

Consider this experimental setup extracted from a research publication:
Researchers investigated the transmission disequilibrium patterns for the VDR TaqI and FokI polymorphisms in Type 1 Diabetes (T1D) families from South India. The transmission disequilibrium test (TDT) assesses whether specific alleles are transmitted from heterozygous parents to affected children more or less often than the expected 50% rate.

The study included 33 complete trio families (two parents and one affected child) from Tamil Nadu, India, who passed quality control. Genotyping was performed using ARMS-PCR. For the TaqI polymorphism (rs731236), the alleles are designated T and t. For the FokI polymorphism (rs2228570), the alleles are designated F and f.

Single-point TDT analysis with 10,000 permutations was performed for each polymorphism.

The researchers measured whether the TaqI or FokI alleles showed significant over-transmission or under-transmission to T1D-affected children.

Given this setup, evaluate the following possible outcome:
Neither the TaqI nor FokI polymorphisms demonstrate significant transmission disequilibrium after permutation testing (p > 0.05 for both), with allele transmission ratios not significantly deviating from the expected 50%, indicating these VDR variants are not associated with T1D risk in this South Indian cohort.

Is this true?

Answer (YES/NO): NO